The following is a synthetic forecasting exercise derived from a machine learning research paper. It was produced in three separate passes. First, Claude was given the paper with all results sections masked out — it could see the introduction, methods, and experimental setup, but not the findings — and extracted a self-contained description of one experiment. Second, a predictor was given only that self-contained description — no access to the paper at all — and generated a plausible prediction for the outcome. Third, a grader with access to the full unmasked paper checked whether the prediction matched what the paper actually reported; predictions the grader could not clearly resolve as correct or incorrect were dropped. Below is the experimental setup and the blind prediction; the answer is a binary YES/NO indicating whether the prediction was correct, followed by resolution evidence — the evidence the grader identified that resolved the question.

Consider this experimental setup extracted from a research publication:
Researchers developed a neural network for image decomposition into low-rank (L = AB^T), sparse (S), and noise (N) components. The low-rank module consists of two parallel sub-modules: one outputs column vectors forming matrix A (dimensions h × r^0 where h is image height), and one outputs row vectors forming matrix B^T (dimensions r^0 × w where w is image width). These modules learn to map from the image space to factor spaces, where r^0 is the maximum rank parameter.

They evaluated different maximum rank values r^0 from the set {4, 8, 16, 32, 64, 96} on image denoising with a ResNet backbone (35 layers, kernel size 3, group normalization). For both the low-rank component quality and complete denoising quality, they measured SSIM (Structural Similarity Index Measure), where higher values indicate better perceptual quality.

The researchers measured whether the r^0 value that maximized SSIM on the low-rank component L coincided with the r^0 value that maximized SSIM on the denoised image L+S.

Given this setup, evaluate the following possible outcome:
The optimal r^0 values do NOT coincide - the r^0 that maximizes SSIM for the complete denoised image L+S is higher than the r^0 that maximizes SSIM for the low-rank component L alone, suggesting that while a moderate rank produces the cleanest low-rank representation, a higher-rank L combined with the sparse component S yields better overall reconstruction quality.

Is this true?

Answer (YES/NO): NO